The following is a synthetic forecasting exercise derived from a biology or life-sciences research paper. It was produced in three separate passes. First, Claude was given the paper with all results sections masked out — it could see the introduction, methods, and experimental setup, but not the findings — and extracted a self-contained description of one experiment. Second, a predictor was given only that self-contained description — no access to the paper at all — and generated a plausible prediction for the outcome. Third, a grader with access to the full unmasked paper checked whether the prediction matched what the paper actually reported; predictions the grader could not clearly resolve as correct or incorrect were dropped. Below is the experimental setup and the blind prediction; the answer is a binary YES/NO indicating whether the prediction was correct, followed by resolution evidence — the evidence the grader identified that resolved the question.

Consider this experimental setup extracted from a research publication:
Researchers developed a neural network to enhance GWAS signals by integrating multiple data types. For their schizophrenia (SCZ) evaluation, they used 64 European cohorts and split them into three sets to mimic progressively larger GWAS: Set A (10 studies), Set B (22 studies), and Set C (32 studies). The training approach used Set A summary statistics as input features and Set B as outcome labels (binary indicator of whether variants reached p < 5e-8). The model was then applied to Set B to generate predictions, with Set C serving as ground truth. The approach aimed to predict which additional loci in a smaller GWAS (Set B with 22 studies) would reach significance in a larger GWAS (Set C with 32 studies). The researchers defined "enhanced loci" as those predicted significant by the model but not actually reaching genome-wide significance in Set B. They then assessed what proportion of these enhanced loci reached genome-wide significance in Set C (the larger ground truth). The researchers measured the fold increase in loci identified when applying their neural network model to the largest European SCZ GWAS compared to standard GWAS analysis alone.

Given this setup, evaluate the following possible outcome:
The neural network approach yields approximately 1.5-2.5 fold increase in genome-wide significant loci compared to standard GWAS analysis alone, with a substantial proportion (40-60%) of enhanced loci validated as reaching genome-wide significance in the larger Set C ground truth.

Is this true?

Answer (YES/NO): NO